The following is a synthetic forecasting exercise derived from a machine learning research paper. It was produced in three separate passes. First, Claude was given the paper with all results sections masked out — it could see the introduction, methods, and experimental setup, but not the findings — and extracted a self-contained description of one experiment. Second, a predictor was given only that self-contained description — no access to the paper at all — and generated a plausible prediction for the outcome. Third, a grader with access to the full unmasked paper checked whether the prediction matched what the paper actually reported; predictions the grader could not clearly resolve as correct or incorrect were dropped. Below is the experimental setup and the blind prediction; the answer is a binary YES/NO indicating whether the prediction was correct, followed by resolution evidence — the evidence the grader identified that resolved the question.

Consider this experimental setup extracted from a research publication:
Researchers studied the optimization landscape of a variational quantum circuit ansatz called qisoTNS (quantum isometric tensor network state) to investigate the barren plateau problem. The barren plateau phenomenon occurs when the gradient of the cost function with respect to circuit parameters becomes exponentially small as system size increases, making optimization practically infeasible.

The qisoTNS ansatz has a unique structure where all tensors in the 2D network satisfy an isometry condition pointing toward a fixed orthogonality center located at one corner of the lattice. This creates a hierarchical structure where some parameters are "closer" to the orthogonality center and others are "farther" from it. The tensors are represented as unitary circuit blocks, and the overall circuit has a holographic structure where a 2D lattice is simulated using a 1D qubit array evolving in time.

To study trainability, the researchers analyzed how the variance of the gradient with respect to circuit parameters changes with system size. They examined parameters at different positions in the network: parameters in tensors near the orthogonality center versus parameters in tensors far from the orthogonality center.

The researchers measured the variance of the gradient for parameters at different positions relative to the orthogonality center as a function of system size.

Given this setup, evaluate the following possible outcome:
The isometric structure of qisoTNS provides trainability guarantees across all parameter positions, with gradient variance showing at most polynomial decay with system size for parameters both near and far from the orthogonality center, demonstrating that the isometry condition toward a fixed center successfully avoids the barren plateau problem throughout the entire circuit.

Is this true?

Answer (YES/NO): NO